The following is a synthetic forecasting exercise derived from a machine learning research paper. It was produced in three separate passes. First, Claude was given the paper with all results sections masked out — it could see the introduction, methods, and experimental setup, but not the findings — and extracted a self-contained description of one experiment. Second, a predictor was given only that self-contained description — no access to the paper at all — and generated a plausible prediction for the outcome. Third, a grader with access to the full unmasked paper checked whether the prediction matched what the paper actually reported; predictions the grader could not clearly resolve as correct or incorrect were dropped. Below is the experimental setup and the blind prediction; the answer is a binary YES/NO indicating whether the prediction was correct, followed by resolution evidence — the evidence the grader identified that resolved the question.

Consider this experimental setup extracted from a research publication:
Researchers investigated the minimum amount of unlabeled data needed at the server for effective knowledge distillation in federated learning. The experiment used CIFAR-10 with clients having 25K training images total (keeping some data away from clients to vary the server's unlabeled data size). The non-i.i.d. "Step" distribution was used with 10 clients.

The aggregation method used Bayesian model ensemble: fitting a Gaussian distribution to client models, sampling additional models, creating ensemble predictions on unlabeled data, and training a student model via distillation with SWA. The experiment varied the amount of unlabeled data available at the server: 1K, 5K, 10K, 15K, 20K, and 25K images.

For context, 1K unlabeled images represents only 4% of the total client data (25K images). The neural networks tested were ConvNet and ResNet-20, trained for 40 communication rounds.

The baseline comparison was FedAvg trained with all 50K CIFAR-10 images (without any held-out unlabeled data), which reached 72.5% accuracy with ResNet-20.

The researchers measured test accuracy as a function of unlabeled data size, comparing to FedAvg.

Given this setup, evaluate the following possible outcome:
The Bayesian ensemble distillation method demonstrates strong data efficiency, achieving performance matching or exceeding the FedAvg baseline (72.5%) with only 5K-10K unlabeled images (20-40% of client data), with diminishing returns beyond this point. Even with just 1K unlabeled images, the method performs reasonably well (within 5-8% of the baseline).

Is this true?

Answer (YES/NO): NO